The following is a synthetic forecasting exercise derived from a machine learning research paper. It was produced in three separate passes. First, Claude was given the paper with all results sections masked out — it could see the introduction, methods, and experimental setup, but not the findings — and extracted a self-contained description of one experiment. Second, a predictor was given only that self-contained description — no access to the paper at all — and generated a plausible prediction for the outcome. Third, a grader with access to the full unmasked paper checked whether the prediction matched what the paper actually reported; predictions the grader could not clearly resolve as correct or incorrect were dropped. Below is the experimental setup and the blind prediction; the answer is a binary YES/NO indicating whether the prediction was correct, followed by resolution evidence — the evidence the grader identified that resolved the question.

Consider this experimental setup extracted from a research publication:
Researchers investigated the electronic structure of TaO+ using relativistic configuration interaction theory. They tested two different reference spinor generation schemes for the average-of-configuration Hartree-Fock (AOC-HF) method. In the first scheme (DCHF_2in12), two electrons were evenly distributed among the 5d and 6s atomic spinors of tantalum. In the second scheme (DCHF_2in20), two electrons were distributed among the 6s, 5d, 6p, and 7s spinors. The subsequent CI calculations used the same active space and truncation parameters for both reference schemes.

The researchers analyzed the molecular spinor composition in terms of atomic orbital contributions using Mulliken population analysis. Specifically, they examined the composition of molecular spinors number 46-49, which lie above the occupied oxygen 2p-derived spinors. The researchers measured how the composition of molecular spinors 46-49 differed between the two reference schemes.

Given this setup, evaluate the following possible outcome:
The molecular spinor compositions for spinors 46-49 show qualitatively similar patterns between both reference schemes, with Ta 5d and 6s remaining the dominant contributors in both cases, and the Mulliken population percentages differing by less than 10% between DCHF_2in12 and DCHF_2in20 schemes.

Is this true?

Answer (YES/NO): NO